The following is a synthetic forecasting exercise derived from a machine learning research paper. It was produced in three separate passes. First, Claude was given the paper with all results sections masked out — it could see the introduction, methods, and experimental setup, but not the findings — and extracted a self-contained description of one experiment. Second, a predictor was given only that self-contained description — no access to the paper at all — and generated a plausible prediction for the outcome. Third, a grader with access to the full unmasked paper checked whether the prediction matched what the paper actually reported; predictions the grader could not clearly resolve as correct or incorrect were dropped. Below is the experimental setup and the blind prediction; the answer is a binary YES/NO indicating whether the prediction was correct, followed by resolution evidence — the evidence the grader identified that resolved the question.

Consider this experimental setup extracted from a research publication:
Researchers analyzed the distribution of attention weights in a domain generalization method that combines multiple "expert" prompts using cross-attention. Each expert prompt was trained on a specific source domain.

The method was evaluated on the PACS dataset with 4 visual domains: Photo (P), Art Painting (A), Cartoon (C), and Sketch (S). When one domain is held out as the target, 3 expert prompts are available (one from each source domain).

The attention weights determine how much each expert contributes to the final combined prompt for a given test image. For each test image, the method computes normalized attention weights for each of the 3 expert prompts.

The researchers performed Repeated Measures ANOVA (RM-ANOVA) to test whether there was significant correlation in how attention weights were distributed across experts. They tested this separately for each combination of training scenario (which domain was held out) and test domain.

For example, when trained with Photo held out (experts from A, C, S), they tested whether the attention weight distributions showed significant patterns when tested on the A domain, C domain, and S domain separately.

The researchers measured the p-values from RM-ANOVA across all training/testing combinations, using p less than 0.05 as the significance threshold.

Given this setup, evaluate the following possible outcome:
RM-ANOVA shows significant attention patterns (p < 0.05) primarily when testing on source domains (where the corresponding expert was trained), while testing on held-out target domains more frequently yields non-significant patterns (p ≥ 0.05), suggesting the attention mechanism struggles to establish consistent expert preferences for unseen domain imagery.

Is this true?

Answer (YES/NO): YES